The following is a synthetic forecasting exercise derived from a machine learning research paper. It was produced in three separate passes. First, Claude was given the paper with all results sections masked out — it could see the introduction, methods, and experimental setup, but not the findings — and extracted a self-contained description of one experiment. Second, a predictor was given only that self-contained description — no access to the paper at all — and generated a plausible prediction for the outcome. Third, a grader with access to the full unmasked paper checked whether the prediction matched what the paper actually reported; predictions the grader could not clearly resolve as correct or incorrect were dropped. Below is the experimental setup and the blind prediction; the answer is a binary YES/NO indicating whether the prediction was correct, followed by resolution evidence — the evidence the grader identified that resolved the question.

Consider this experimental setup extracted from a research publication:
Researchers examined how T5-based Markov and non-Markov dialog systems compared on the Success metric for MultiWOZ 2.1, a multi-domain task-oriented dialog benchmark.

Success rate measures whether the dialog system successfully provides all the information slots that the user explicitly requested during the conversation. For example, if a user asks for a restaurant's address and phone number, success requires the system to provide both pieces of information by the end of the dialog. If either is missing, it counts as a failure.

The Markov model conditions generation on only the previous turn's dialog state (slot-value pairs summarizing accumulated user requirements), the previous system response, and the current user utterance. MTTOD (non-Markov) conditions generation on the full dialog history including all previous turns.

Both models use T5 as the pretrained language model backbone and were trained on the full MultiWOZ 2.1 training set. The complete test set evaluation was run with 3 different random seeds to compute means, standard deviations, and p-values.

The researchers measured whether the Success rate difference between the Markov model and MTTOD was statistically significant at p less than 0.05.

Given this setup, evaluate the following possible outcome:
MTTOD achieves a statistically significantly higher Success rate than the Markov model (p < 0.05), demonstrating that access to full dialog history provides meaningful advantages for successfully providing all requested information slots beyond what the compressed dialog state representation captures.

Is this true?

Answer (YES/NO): NO